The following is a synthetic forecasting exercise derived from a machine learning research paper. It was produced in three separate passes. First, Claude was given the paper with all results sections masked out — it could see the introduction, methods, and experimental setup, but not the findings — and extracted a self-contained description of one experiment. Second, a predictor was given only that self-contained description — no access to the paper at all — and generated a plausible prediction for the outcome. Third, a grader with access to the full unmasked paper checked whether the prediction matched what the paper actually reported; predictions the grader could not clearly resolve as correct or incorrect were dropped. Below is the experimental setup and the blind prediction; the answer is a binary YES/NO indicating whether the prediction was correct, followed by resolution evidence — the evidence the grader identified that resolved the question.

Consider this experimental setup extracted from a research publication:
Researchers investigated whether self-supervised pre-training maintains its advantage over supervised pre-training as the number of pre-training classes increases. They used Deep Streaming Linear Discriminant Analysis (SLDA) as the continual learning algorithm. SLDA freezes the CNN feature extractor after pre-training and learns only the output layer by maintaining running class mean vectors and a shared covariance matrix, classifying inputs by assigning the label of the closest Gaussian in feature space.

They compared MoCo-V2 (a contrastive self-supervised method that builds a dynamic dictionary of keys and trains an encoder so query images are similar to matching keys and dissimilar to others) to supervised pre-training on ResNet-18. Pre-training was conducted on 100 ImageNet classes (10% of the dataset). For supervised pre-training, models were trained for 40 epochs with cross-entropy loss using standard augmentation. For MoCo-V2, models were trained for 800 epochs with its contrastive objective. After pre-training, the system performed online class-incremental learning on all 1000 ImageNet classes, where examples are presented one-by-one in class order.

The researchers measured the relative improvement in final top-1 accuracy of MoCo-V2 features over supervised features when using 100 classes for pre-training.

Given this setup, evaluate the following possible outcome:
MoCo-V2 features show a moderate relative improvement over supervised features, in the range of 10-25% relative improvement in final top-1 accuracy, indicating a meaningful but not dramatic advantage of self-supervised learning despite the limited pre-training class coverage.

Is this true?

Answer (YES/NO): NO